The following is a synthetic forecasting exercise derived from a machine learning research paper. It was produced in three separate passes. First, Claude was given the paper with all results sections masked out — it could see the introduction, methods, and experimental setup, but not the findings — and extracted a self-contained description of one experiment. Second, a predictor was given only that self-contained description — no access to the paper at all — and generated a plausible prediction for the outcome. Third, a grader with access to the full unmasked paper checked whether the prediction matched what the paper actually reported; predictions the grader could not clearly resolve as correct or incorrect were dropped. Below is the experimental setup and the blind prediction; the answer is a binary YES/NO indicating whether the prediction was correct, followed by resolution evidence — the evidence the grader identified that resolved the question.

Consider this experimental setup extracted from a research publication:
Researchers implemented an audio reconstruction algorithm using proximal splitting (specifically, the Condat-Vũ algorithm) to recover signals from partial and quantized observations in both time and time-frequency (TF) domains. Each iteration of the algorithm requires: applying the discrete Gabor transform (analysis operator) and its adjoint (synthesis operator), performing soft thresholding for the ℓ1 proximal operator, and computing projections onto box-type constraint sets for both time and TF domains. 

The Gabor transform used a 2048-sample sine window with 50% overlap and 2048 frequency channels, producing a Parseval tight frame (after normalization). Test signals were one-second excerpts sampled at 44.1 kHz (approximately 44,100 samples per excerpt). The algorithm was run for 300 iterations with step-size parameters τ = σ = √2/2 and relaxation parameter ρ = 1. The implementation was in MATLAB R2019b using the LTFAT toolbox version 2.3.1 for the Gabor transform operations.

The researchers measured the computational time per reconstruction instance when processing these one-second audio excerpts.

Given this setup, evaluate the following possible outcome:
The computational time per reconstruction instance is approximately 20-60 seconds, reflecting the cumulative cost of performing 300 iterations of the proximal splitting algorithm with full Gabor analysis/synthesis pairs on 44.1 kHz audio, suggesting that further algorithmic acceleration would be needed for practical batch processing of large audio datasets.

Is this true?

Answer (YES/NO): NO